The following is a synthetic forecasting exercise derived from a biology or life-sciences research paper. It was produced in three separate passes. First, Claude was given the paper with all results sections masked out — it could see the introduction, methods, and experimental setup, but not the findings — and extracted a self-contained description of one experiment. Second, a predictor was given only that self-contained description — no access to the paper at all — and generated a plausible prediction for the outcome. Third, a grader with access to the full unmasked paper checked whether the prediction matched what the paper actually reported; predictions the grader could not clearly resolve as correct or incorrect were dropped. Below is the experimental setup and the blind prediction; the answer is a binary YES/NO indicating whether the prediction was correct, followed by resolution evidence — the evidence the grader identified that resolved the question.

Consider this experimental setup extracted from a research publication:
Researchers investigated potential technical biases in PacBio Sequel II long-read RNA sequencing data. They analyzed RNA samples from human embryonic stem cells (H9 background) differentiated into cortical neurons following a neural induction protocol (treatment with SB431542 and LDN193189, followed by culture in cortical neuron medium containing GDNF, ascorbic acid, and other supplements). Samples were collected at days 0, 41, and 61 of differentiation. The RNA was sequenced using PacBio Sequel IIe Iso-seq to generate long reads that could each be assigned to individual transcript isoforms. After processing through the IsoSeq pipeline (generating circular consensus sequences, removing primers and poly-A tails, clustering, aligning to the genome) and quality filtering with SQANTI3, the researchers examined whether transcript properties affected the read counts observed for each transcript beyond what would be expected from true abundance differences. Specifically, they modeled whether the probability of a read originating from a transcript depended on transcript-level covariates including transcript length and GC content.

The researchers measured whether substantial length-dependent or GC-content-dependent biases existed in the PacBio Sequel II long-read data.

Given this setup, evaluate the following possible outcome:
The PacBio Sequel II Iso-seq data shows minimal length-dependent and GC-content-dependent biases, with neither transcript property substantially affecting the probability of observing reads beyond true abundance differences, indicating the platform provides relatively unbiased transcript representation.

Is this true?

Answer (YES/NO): NO